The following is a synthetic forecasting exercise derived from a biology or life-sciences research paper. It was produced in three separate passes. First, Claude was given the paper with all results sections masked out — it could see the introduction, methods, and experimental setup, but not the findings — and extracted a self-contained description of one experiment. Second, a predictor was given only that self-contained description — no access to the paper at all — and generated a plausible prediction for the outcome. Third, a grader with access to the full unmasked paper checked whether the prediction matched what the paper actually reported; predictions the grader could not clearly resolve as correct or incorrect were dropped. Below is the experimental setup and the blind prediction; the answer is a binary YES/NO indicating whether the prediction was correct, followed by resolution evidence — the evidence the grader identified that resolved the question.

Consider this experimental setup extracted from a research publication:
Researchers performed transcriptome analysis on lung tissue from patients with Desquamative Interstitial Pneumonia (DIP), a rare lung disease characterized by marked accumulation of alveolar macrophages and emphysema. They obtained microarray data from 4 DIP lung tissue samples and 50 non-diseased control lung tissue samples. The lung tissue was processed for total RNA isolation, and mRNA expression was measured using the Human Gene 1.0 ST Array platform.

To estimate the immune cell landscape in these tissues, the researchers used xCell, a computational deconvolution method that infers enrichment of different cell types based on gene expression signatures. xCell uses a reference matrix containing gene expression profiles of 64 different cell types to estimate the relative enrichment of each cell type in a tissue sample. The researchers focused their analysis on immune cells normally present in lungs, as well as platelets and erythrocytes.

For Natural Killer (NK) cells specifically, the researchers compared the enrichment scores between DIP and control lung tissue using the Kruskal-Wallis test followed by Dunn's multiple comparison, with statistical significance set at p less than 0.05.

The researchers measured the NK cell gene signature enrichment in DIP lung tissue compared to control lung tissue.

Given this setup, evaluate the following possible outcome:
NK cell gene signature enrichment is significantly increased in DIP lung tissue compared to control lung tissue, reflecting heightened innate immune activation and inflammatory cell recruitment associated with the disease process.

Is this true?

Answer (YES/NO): NO